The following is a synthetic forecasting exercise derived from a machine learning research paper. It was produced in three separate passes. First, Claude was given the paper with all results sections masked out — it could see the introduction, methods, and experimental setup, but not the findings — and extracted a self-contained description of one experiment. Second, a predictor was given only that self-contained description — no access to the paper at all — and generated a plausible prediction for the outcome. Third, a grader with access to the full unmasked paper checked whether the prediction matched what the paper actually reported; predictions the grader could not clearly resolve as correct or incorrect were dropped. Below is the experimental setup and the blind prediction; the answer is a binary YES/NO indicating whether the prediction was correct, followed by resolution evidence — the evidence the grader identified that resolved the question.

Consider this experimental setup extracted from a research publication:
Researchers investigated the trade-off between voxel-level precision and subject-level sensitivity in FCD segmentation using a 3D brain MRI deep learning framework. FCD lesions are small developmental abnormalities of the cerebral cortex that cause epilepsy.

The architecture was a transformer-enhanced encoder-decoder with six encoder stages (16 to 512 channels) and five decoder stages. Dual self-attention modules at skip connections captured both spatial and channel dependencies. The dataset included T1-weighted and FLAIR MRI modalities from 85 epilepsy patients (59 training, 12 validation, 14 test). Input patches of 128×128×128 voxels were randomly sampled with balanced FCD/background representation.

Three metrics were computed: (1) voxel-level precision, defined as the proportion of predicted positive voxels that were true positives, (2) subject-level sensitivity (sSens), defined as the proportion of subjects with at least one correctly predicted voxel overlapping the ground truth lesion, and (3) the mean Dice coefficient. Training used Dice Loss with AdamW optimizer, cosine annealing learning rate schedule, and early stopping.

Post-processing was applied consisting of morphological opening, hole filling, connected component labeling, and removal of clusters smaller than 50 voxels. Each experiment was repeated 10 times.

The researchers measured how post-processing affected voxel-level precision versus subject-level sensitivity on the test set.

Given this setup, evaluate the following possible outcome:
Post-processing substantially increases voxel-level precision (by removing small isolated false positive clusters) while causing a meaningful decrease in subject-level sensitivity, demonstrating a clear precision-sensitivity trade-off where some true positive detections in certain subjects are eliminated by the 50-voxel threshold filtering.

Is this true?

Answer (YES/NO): NO